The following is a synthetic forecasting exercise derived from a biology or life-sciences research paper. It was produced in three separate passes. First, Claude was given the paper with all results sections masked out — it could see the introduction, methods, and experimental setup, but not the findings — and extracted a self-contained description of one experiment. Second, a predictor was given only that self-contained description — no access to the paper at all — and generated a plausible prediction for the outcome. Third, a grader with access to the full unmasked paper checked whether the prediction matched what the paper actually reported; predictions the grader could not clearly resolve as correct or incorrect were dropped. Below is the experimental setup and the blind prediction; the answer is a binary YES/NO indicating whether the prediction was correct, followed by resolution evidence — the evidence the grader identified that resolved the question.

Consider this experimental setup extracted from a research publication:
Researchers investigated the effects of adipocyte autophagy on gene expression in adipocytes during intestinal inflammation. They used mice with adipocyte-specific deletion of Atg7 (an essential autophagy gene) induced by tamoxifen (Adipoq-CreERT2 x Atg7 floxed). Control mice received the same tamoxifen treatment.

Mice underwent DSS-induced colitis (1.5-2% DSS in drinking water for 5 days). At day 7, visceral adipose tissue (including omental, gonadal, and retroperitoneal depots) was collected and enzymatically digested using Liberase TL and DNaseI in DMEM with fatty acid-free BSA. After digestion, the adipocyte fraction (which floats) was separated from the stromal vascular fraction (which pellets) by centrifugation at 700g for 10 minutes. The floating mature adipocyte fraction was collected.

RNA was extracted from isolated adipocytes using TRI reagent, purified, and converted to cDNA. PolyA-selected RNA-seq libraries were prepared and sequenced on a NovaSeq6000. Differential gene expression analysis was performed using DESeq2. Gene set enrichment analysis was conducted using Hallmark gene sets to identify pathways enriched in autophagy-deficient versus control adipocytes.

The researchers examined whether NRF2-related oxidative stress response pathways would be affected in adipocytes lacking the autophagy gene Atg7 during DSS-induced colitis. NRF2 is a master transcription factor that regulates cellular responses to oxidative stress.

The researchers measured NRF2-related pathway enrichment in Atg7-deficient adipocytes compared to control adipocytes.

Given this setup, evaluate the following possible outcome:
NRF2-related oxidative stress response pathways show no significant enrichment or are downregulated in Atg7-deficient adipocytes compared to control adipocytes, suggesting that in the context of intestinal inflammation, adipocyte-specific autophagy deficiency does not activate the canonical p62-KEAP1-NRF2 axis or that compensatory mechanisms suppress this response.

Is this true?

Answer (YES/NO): NO